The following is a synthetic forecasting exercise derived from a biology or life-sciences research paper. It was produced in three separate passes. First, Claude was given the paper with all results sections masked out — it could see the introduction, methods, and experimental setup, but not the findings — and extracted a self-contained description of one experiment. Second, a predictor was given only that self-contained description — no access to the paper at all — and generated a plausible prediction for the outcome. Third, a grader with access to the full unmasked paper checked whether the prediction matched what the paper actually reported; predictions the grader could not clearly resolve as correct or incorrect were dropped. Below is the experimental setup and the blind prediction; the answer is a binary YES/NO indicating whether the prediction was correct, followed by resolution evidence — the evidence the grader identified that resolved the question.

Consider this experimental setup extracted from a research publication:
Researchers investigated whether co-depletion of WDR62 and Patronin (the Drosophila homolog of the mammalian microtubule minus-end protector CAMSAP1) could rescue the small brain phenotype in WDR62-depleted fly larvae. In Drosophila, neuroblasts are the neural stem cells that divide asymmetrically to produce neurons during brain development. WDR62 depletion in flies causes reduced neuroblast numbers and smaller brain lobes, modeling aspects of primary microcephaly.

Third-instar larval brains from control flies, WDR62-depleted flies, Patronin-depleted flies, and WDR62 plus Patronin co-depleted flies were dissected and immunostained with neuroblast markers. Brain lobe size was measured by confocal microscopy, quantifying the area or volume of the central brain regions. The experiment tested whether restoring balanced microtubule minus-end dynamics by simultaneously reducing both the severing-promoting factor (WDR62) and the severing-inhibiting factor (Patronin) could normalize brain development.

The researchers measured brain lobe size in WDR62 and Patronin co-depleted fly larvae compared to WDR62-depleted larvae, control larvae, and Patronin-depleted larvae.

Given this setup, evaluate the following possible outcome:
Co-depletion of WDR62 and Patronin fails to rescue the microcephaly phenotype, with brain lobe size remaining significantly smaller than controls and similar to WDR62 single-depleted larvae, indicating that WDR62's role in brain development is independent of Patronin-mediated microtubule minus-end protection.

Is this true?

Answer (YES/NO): NO